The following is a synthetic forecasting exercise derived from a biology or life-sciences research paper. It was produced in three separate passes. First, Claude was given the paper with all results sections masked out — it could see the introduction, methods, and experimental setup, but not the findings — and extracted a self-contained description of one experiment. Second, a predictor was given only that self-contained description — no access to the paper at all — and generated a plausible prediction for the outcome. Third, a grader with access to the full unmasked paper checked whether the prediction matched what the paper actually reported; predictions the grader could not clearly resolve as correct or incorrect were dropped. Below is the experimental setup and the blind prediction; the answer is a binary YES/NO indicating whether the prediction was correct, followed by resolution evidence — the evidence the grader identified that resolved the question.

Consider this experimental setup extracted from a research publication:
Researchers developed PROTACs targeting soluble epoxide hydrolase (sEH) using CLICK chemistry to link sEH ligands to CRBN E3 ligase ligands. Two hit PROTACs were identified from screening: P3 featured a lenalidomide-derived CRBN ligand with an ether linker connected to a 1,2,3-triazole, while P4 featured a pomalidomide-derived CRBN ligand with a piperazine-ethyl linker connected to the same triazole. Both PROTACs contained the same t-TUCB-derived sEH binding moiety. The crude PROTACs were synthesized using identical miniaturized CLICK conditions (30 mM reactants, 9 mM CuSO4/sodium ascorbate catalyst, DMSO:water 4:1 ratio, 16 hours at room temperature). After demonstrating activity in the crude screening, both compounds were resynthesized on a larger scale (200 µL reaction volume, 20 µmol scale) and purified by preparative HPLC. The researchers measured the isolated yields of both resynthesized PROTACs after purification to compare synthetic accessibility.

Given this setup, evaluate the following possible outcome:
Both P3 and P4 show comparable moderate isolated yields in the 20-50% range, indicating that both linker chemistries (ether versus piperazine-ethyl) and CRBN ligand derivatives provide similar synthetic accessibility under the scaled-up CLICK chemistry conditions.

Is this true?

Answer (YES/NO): NO